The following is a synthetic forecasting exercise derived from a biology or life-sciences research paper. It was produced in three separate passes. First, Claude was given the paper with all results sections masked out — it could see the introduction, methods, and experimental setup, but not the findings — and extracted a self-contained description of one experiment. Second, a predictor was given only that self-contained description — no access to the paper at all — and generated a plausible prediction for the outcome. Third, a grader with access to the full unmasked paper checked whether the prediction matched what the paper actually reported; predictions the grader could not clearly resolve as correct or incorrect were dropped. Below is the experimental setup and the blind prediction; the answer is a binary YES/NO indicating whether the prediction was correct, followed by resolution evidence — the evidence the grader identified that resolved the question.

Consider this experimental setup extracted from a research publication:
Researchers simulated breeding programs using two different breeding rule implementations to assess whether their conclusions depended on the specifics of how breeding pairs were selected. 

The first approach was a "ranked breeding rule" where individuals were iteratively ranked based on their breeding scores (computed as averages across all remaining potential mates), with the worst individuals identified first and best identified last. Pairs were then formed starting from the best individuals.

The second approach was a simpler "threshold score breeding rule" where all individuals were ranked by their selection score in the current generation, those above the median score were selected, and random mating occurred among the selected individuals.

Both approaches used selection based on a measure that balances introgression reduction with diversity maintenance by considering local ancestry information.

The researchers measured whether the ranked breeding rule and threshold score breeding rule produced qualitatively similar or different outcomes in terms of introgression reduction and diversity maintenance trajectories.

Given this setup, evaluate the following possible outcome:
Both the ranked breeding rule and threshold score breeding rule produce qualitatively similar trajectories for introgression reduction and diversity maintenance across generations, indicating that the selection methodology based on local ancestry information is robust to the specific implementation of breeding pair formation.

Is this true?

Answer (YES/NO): YES